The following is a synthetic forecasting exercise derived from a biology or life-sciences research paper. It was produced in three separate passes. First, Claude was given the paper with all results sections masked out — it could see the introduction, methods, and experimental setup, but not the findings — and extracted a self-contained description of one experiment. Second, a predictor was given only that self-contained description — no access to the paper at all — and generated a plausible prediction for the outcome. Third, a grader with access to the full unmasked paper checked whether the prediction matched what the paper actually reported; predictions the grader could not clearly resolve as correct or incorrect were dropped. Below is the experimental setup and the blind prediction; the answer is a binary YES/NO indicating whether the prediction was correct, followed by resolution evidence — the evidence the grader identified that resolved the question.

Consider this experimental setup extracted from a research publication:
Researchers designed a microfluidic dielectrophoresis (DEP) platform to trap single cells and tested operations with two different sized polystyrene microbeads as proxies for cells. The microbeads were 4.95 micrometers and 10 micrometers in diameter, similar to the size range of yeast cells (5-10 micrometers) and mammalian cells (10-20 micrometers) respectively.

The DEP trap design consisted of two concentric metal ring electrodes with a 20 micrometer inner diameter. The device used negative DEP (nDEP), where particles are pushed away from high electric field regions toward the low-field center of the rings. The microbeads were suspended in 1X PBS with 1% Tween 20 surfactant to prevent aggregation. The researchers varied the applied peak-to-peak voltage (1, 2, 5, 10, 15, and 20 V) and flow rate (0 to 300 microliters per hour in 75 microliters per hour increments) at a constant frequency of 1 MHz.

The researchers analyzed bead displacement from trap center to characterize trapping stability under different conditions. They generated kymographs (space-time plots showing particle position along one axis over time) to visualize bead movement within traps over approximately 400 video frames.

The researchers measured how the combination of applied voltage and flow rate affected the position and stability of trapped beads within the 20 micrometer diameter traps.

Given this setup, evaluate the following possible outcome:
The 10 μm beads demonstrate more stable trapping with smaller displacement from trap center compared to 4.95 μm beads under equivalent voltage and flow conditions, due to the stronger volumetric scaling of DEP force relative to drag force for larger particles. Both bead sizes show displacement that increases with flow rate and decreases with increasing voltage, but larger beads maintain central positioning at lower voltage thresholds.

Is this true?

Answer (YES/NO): NO